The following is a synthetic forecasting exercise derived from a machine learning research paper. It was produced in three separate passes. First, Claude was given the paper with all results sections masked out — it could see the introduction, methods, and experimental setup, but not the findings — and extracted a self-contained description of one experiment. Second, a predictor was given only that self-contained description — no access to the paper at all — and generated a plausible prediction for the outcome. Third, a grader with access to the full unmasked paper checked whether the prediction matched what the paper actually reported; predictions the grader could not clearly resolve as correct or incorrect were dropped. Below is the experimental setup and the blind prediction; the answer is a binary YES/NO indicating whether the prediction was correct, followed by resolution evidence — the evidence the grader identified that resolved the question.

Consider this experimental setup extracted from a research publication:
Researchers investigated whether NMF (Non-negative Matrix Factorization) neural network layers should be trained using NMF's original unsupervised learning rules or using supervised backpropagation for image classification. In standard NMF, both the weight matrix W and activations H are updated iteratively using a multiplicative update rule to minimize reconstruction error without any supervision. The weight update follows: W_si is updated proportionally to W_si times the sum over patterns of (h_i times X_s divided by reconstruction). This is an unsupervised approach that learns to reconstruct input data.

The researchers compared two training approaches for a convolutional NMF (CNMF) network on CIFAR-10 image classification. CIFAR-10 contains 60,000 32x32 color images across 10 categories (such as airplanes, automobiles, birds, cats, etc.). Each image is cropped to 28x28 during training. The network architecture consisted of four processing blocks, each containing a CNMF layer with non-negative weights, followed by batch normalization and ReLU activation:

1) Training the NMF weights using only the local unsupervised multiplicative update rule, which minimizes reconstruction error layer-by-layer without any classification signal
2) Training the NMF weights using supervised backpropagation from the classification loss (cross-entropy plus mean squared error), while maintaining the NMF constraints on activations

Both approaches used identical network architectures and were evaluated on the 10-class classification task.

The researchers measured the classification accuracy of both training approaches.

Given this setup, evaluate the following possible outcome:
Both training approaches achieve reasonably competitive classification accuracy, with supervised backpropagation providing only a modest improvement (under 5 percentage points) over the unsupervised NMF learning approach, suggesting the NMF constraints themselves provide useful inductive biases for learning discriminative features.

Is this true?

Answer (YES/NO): NO